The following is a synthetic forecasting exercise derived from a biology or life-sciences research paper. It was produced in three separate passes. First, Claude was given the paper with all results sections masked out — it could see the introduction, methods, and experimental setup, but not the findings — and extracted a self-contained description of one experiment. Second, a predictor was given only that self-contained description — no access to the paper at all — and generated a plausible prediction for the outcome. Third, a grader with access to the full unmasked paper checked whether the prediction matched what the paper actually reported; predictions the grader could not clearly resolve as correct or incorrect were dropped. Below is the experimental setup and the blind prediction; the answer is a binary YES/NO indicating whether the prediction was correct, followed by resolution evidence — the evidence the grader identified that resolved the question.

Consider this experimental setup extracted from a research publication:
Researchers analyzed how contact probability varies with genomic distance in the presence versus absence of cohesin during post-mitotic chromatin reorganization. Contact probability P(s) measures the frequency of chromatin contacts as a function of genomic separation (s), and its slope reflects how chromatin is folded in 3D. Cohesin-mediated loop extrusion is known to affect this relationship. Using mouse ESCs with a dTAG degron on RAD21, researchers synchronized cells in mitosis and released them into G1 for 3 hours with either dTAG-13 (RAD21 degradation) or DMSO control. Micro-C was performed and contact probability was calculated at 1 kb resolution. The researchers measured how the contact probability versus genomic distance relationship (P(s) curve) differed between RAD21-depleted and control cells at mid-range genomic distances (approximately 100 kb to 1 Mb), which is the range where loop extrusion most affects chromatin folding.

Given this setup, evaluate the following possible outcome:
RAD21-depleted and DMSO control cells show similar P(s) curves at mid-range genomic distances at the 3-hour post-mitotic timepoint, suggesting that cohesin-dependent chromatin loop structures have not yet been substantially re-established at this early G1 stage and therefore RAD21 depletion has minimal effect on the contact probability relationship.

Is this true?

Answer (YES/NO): NO